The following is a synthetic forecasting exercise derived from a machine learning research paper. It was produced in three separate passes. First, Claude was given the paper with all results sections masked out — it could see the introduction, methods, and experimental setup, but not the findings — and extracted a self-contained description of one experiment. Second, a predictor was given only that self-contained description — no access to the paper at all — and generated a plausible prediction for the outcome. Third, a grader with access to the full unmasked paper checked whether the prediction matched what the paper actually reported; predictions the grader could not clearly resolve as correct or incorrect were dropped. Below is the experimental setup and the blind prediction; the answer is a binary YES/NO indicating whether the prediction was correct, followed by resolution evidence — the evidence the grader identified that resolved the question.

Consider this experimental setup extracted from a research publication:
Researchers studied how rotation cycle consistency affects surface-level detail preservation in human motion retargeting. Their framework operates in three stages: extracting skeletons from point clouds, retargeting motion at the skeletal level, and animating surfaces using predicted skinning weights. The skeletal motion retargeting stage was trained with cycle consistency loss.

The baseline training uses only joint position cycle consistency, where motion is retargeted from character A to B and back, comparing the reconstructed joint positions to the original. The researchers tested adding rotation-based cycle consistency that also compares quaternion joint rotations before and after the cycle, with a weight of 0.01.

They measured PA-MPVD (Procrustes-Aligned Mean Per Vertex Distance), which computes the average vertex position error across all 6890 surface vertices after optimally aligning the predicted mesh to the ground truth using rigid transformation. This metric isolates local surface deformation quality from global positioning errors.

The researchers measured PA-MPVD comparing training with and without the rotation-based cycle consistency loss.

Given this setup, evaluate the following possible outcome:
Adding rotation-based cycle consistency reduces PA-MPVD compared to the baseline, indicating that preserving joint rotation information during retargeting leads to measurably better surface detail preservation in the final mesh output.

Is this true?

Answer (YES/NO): YES